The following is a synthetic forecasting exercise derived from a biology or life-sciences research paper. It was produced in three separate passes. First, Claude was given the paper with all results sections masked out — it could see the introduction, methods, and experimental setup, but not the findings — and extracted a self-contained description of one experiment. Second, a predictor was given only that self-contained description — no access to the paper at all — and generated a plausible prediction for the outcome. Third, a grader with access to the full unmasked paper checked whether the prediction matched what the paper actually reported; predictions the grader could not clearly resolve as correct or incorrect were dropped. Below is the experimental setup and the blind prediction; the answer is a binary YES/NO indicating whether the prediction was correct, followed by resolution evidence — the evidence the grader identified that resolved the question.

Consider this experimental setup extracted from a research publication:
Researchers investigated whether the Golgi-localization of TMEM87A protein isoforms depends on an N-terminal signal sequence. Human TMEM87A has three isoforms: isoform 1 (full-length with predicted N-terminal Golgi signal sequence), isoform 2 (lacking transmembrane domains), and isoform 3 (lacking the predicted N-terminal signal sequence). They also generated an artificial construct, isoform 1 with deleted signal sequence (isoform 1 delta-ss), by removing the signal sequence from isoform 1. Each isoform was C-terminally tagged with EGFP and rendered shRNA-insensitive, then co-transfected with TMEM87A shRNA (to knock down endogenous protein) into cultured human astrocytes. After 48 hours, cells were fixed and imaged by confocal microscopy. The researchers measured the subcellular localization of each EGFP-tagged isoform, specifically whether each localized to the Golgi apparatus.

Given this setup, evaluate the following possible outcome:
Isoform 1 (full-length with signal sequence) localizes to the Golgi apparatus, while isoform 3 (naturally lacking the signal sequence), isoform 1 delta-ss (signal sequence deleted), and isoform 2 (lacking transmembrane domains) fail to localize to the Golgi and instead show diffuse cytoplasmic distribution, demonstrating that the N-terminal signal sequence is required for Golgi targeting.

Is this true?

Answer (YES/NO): NO